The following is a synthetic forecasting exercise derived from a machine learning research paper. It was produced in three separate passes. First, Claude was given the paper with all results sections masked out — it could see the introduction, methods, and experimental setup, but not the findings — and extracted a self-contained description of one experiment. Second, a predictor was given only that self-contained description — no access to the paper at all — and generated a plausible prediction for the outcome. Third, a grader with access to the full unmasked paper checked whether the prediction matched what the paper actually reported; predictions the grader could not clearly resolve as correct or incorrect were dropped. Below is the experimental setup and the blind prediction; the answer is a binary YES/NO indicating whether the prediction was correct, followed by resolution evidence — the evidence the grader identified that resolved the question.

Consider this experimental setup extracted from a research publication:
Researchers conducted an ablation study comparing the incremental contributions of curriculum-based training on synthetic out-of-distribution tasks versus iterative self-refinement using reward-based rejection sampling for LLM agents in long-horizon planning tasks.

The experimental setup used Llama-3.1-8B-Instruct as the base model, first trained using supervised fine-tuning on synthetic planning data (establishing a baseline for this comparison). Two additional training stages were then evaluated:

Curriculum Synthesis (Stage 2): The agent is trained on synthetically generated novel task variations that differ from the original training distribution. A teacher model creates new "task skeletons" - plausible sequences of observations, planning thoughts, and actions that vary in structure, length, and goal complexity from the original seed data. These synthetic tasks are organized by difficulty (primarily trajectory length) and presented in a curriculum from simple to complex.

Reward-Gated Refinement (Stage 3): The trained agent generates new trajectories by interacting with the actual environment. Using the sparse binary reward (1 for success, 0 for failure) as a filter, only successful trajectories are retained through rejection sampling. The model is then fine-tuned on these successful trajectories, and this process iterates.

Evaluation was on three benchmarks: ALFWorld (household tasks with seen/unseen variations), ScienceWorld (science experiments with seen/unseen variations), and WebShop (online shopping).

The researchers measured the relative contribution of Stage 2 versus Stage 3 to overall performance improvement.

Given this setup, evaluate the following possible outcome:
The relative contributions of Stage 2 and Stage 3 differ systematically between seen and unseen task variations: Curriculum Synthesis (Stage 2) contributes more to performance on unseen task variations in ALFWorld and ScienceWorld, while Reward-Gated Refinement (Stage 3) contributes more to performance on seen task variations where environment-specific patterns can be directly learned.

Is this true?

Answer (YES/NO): NO